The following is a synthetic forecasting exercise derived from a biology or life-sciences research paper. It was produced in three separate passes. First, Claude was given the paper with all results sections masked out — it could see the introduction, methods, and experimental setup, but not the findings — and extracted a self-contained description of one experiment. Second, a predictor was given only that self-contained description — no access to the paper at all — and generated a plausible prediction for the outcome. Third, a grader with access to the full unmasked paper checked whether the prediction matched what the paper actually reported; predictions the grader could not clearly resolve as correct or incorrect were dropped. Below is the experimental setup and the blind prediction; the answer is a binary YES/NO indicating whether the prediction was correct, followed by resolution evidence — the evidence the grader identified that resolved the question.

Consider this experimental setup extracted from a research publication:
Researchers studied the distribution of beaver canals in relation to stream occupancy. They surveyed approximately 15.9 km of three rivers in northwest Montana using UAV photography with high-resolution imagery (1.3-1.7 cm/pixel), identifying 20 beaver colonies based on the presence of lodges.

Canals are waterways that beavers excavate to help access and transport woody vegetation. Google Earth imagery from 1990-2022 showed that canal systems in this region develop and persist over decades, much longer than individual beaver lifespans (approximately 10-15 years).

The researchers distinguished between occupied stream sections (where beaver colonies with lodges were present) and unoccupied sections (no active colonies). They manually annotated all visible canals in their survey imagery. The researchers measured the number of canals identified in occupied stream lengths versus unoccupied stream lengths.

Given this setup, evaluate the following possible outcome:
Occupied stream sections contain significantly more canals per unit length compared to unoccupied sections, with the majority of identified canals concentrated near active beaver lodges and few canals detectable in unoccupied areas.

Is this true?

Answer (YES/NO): YES